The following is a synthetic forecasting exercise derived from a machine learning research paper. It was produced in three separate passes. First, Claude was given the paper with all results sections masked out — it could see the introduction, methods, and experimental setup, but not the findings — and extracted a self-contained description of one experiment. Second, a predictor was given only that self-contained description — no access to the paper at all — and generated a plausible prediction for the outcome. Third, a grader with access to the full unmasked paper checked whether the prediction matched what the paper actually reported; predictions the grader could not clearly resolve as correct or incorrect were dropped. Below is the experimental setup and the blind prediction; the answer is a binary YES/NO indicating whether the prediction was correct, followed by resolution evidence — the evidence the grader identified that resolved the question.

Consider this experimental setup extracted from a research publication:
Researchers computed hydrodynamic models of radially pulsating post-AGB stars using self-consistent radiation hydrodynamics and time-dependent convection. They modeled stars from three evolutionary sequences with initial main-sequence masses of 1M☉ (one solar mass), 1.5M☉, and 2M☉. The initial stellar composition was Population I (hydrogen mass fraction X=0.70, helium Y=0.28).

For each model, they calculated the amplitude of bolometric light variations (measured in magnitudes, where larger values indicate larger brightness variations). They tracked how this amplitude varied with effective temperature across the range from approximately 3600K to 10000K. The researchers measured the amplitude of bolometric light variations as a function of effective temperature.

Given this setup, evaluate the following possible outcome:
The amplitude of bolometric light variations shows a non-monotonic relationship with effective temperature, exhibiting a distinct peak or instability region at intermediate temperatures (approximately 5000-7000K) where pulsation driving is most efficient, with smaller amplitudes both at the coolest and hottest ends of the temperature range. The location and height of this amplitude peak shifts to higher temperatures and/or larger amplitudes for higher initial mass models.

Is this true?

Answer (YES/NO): NO